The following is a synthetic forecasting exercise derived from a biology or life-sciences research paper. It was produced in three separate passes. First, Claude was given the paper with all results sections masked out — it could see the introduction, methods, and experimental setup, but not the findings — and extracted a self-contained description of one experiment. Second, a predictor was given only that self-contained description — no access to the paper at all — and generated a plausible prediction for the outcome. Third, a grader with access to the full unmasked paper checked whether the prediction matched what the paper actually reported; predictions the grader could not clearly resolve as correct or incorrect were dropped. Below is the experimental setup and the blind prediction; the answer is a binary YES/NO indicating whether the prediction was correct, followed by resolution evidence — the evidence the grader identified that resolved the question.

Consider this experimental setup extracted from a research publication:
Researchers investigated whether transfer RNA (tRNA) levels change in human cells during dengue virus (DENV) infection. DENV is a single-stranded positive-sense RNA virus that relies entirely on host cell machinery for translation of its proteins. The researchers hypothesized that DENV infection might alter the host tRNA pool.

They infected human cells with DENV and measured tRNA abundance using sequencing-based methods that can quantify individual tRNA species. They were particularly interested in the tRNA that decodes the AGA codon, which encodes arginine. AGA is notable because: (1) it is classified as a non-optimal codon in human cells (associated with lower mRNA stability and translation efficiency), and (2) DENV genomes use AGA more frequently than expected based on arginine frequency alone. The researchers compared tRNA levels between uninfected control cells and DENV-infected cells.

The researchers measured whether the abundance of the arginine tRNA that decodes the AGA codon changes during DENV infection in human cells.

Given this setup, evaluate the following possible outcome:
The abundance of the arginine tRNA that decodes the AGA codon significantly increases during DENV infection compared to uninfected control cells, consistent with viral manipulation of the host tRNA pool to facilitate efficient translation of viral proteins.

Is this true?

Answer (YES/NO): YES